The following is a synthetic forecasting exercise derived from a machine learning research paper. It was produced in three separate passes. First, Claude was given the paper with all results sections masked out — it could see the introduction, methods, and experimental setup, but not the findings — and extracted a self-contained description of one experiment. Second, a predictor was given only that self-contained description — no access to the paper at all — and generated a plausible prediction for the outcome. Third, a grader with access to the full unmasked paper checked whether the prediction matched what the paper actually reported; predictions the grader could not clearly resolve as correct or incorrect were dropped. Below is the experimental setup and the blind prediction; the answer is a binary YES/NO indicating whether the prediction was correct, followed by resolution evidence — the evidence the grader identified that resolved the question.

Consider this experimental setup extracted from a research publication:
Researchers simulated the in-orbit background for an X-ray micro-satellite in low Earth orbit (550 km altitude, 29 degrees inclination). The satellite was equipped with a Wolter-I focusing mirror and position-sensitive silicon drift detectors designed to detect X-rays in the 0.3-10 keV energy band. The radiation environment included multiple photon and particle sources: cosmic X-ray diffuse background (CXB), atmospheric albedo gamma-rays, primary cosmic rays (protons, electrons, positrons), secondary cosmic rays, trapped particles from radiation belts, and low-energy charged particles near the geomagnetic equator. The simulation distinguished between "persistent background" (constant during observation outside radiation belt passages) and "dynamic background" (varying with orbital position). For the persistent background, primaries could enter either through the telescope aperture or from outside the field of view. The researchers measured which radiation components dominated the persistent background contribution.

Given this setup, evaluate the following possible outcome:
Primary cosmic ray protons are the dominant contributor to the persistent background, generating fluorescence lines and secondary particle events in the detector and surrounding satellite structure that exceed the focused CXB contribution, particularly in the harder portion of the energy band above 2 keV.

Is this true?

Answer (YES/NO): NO